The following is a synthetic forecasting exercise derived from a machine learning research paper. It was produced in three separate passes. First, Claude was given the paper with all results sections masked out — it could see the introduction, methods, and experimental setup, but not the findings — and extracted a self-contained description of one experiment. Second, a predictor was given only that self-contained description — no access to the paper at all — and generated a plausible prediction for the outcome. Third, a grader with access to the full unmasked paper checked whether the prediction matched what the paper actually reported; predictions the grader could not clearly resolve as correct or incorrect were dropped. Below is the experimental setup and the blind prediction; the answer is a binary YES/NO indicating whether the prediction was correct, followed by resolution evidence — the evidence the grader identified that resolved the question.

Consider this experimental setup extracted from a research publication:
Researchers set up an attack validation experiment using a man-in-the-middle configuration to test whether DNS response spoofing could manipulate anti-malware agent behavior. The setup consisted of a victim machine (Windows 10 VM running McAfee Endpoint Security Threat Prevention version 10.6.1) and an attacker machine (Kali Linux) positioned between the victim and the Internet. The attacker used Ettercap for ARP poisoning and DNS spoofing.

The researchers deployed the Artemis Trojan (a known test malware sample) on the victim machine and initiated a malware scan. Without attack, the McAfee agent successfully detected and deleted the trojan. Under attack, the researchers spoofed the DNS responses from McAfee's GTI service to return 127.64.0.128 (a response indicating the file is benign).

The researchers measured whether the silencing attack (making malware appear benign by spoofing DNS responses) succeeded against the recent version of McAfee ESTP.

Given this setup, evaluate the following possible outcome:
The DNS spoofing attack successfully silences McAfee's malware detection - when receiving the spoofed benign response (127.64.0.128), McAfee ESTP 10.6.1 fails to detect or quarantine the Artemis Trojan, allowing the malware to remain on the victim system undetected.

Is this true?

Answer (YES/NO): YES